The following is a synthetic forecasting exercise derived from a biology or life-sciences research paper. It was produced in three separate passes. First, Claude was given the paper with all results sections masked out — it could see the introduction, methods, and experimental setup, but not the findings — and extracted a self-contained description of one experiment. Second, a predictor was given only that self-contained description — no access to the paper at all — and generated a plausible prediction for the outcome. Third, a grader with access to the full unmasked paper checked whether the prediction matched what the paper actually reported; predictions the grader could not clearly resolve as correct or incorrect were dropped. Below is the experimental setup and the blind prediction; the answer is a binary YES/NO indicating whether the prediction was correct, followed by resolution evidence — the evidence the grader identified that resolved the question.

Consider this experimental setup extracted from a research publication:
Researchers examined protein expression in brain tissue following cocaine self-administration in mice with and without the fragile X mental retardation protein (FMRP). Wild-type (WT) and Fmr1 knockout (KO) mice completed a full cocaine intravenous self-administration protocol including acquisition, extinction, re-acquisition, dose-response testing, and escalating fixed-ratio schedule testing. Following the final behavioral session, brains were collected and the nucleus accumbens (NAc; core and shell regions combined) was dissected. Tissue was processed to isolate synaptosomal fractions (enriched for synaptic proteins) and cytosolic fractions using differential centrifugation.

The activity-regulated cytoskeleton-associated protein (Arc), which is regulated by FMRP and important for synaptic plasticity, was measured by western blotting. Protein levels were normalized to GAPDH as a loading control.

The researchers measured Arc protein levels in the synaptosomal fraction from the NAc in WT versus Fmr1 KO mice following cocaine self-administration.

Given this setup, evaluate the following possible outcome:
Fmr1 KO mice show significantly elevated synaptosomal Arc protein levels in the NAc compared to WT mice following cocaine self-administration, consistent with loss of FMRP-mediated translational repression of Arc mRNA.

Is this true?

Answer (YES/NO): NO